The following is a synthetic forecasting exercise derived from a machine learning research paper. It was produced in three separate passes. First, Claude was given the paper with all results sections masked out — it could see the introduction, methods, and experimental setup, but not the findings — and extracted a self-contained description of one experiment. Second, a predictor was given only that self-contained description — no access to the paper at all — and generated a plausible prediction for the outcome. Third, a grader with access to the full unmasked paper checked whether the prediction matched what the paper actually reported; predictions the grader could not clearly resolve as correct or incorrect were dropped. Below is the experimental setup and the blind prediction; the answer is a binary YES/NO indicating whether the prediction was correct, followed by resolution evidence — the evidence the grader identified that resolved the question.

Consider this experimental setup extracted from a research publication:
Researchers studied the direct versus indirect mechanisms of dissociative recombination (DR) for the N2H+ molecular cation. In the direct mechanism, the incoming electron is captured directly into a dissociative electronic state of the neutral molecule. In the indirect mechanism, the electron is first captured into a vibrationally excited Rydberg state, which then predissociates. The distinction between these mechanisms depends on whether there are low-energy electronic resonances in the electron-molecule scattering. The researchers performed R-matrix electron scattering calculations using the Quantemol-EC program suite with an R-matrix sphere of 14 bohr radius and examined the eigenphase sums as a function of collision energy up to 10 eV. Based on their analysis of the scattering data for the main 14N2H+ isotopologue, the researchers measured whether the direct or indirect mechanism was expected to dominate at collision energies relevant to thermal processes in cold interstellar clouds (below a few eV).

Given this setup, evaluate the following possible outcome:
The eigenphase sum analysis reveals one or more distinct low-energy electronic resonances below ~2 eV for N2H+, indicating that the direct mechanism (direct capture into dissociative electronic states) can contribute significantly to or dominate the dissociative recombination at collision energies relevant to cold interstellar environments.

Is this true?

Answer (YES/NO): NO